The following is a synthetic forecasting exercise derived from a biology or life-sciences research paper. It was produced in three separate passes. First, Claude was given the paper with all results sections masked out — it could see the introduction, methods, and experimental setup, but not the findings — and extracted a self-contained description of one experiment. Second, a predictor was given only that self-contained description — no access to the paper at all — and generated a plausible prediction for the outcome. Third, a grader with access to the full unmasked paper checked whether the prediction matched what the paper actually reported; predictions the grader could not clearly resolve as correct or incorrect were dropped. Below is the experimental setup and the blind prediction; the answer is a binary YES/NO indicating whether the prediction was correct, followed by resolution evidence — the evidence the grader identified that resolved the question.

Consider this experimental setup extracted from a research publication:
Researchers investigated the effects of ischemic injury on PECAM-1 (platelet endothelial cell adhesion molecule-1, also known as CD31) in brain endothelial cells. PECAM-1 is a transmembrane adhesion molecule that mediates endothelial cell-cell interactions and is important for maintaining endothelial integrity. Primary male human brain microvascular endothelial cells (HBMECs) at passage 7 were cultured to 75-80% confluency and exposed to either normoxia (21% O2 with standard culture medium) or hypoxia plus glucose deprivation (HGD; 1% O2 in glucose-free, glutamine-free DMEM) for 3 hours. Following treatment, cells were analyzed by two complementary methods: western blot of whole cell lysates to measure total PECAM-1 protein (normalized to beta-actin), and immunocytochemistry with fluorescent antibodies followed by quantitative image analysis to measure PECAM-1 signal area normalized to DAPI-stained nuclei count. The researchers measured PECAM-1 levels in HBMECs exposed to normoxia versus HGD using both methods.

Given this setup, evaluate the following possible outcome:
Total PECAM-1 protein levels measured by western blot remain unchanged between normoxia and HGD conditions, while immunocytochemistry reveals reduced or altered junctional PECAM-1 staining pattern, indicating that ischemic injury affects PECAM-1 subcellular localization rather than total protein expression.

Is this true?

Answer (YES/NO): NO